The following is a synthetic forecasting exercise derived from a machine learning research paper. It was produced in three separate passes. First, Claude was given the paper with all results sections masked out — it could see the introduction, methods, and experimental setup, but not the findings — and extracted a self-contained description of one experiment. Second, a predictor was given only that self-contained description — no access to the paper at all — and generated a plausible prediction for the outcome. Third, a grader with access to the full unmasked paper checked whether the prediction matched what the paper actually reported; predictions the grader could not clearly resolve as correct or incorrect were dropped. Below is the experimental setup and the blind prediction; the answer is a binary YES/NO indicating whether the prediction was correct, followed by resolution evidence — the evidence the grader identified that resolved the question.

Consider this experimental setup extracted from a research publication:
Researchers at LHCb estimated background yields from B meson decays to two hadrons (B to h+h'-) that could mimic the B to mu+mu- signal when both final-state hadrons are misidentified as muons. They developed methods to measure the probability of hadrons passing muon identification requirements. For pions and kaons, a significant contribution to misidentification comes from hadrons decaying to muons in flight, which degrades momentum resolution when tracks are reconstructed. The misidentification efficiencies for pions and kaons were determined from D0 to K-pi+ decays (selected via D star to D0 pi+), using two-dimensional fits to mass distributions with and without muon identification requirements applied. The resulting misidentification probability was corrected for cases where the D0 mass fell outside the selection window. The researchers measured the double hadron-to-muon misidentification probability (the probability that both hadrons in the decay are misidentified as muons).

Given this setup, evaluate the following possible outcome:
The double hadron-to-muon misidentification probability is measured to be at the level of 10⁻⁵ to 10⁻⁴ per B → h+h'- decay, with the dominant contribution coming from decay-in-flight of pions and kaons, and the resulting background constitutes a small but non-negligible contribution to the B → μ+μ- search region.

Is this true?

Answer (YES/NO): NO